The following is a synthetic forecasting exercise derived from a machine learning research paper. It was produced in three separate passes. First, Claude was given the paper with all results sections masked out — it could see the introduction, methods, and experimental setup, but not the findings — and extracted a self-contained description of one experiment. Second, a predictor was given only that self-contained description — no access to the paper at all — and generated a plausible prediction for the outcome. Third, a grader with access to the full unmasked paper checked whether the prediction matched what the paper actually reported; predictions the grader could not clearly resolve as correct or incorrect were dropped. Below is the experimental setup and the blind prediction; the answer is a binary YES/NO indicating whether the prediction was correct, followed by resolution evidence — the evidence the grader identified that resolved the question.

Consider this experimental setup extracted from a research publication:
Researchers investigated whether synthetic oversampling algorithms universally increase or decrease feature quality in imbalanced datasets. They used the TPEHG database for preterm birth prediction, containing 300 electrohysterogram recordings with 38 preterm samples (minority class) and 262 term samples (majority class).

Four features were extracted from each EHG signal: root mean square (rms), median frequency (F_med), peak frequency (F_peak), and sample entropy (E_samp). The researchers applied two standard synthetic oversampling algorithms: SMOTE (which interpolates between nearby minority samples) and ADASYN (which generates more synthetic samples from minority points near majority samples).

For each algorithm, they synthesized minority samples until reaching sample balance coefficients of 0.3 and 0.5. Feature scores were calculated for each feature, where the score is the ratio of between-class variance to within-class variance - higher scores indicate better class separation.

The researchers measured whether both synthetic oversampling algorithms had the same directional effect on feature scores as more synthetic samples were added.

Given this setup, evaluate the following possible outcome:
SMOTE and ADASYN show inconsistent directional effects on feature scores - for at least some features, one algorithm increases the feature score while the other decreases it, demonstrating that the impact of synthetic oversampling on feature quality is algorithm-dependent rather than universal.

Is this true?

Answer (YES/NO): NO